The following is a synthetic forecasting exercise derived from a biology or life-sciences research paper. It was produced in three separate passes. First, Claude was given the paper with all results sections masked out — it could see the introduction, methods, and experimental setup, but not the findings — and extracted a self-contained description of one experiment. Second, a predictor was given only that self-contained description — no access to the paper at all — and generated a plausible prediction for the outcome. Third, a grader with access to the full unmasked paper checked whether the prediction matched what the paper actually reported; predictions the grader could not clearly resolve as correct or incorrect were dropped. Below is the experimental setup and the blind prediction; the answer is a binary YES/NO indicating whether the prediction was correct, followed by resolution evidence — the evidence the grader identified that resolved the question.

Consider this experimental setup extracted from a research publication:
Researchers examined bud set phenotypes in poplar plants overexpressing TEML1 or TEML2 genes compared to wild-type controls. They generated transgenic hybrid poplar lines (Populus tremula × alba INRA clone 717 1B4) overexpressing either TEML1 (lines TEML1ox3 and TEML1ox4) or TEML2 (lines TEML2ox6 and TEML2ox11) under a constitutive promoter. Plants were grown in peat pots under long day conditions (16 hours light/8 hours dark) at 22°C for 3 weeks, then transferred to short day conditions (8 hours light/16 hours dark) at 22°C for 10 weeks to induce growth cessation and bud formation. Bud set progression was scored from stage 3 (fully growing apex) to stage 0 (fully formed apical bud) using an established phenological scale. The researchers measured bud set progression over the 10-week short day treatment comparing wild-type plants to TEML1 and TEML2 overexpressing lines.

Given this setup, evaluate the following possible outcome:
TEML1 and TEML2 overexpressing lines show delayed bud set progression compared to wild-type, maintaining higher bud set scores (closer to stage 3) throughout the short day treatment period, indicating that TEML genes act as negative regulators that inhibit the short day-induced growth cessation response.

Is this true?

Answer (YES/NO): NO